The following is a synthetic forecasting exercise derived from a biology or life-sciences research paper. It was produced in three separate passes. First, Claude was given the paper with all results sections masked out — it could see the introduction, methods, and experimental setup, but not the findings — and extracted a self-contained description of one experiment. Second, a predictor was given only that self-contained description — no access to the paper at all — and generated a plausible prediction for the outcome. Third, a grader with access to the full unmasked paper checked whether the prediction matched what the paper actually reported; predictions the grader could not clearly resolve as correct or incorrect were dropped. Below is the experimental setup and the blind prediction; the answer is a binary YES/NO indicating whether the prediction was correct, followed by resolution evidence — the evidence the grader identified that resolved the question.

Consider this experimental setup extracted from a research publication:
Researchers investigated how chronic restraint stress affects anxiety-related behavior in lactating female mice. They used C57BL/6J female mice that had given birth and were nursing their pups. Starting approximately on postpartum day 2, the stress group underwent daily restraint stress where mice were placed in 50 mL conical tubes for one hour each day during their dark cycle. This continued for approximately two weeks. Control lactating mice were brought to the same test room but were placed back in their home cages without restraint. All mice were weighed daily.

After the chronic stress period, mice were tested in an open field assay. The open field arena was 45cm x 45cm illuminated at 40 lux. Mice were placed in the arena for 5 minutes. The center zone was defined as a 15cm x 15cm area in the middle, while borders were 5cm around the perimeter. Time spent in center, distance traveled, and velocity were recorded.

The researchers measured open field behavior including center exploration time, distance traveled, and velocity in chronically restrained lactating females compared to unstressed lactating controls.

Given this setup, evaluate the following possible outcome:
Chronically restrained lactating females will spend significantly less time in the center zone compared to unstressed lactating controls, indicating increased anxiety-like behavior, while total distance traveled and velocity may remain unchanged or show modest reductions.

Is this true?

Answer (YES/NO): NO